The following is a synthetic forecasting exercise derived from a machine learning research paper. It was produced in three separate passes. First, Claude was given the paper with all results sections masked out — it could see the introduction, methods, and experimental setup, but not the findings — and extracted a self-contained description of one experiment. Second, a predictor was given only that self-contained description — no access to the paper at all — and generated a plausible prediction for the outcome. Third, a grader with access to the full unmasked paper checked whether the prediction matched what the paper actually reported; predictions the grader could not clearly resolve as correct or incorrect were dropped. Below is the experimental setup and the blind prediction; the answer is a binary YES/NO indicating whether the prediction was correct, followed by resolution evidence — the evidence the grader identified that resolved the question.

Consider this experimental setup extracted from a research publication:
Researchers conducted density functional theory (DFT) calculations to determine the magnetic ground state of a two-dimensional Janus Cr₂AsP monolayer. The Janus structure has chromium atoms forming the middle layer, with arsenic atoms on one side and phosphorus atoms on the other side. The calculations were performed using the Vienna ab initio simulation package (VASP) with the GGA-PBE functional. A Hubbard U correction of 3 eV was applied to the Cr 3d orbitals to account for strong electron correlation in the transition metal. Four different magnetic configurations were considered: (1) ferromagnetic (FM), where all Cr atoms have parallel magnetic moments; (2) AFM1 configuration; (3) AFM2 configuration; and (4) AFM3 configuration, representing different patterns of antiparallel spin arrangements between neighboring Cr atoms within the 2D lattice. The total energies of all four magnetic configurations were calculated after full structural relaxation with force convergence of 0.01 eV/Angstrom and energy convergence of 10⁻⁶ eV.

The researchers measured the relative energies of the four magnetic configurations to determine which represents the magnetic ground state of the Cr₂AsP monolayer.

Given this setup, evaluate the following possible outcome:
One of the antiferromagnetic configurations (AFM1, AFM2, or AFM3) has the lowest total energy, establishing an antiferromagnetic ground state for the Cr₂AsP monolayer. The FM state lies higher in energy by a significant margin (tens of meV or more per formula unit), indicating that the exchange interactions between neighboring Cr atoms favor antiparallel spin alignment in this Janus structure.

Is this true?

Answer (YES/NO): NO